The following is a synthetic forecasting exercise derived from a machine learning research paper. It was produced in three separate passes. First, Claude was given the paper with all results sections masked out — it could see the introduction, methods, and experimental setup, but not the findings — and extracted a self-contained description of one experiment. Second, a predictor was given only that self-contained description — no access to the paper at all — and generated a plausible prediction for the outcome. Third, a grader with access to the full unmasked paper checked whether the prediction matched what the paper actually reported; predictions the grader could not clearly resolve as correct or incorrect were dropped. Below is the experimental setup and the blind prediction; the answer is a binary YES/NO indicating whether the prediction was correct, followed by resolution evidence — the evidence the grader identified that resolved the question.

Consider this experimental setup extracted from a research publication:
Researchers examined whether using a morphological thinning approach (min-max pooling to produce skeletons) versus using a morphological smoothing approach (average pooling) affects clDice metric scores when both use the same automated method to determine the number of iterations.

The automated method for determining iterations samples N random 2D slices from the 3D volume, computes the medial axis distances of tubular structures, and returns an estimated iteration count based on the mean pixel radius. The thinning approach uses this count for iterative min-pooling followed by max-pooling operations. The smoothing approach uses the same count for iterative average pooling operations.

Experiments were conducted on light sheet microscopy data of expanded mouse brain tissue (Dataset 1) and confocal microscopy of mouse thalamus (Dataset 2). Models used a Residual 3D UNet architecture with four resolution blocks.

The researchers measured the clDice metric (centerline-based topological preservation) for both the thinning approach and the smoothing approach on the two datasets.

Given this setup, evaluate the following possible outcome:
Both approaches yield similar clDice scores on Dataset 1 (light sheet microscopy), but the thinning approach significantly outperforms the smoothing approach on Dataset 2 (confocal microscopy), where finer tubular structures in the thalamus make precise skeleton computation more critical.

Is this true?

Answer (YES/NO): NO